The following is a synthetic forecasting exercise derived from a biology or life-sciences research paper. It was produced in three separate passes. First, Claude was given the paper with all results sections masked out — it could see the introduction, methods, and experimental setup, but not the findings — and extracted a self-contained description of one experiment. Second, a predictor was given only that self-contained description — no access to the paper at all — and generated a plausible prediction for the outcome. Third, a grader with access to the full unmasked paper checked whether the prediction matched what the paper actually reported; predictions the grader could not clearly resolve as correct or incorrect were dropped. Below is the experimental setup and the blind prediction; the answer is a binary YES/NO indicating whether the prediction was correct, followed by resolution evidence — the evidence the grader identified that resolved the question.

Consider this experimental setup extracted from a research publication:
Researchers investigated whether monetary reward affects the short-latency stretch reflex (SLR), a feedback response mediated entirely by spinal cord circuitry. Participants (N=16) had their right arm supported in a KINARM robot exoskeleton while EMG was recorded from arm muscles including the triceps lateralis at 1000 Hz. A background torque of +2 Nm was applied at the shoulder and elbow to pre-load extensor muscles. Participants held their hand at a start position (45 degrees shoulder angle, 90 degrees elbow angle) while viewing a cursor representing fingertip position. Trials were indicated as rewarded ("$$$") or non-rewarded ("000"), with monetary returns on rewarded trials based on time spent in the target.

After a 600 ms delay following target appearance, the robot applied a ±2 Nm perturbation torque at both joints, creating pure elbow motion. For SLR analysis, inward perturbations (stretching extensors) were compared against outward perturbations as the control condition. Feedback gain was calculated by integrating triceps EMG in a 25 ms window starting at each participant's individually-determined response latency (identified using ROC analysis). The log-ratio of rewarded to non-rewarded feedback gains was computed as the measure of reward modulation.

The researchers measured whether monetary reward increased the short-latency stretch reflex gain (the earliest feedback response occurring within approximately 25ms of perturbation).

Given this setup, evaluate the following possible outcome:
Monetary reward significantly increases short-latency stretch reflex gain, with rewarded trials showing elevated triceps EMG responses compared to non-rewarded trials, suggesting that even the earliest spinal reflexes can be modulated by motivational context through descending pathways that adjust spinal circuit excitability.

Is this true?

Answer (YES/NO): NO